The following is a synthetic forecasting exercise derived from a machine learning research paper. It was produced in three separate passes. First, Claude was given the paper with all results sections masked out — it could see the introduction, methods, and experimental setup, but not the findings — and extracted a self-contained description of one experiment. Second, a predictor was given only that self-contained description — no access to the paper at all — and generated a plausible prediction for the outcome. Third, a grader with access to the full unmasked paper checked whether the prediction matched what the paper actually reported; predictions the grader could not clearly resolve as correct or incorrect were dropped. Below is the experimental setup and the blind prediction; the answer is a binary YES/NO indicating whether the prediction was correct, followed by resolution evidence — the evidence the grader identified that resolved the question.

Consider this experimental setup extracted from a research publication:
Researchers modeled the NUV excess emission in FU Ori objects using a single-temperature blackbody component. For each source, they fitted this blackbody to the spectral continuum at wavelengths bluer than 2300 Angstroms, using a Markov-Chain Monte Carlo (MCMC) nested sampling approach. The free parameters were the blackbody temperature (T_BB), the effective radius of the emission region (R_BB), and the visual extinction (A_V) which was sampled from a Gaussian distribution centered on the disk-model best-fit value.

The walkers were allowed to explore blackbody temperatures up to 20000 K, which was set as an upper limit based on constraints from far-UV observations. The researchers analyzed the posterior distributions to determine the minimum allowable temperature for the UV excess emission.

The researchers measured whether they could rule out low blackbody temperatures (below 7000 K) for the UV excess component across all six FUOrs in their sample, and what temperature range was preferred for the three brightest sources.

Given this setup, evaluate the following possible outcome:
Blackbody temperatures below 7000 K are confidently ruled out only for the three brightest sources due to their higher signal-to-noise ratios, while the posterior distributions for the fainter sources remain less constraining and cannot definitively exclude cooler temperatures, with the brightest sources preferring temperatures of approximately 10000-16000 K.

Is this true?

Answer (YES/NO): NO